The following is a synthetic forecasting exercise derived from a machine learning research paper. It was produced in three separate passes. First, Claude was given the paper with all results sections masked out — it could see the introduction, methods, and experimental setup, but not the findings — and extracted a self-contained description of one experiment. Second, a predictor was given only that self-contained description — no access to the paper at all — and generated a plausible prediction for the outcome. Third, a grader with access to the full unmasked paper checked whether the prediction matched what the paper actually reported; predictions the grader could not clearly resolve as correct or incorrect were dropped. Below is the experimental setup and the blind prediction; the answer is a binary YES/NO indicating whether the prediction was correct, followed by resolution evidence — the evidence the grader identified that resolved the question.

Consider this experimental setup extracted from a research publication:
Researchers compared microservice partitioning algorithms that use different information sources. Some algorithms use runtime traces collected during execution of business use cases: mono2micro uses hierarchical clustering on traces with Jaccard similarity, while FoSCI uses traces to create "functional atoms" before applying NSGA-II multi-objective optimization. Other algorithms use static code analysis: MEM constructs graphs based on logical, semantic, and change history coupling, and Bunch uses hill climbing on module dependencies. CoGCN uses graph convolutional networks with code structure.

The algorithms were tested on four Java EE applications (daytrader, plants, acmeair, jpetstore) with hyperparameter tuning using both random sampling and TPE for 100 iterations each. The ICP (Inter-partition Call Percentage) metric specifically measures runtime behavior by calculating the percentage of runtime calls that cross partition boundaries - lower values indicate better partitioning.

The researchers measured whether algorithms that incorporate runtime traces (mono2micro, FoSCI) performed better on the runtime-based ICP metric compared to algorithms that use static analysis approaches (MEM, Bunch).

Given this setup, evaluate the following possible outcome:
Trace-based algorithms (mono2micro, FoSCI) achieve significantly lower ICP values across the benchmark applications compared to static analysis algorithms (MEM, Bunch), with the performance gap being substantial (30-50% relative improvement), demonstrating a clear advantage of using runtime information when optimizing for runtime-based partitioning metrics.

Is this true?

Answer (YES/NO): NO